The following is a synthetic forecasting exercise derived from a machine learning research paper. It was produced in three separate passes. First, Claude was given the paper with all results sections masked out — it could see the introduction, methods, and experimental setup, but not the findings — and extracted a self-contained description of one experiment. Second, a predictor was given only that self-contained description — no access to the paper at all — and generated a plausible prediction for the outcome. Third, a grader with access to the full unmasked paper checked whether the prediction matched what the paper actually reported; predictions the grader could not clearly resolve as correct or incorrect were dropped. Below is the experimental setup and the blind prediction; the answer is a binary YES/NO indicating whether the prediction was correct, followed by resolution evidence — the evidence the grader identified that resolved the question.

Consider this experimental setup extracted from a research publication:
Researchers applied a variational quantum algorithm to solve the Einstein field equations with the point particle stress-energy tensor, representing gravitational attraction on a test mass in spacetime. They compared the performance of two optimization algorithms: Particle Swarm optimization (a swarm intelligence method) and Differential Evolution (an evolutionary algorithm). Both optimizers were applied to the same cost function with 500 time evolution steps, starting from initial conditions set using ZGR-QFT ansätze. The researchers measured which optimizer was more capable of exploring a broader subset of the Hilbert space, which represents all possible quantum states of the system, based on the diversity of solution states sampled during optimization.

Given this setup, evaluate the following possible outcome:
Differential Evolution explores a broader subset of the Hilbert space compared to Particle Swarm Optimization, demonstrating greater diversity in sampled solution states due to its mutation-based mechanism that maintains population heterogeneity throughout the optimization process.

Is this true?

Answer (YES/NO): NO